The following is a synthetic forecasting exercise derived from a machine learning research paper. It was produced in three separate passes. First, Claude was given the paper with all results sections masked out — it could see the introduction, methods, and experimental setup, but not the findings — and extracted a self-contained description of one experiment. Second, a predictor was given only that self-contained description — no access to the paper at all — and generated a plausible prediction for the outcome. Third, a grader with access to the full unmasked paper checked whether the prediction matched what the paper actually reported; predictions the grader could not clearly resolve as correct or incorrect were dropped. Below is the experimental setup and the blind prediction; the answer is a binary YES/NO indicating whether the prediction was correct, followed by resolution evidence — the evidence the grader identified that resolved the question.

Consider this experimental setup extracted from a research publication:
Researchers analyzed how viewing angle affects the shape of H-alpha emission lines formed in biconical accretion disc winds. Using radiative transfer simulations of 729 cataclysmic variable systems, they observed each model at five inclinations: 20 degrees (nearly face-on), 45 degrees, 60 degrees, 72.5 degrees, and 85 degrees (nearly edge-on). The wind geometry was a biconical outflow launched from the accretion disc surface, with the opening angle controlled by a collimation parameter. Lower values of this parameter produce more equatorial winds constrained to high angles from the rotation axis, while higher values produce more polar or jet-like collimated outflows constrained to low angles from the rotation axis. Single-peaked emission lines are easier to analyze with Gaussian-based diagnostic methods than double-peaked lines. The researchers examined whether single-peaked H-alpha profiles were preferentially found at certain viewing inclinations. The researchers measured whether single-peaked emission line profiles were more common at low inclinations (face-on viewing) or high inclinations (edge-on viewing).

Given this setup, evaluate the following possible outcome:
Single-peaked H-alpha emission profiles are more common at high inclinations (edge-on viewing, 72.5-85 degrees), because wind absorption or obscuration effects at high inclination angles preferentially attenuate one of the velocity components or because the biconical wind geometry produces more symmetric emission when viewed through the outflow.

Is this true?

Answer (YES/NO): NO